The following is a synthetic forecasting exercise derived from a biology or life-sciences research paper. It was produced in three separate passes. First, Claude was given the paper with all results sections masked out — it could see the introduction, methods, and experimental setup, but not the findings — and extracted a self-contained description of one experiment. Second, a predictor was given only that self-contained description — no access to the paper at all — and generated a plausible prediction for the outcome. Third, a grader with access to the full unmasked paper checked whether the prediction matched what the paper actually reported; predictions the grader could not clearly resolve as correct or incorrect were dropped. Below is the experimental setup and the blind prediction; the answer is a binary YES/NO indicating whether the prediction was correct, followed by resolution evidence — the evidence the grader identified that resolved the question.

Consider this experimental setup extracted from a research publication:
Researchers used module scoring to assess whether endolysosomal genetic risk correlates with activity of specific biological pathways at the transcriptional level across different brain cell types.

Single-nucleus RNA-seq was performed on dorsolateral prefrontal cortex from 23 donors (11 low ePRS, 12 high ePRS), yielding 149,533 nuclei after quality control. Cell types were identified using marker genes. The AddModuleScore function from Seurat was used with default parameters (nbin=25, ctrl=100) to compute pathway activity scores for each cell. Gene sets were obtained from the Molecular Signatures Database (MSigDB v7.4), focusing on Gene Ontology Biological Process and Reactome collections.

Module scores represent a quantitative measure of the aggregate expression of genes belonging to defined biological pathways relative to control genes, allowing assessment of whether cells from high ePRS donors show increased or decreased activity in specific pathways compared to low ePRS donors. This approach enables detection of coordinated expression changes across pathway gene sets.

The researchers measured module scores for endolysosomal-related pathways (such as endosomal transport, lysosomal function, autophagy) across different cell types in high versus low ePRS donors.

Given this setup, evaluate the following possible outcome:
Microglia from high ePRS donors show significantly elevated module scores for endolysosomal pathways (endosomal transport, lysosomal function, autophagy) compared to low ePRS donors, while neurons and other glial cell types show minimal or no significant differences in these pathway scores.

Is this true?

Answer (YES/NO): NO